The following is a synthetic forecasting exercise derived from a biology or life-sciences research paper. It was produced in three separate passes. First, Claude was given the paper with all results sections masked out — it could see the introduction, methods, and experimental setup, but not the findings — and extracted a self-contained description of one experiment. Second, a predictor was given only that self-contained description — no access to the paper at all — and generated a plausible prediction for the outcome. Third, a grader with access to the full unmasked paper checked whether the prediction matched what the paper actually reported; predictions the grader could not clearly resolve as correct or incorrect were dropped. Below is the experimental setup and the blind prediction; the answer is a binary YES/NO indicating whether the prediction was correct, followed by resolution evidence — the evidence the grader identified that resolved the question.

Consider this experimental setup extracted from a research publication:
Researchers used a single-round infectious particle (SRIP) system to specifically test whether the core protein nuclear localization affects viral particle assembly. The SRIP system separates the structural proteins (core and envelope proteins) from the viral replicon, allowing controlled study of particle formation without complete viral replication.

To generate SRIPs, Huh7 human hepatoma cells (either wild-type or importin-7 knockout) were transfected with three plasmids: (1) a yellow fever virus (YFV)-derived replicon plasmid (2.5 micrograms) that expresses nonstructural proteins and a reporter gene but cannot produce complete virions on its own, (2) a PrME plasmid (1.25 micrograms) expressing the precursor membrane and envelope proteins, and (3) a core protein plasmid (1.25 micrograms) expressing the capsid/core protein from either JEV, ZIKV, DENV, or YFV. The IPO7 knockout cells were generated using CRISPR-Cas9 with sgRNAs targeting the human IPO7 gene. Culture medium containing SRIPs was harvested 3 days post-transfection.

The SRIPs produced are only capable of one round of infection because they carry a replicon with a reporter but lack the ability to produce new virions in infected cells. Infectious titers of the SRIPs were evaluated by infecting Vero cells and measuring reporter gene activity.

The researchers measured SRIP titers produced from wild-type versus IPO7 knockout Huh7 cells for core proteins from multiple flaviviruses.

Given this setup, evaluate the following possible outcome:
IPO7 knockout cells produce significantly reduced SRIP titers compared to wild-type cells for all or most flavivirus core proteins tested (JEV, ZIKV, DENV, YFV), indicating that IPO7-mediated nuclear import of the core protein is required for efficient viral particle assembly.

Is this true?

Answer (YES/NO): YES